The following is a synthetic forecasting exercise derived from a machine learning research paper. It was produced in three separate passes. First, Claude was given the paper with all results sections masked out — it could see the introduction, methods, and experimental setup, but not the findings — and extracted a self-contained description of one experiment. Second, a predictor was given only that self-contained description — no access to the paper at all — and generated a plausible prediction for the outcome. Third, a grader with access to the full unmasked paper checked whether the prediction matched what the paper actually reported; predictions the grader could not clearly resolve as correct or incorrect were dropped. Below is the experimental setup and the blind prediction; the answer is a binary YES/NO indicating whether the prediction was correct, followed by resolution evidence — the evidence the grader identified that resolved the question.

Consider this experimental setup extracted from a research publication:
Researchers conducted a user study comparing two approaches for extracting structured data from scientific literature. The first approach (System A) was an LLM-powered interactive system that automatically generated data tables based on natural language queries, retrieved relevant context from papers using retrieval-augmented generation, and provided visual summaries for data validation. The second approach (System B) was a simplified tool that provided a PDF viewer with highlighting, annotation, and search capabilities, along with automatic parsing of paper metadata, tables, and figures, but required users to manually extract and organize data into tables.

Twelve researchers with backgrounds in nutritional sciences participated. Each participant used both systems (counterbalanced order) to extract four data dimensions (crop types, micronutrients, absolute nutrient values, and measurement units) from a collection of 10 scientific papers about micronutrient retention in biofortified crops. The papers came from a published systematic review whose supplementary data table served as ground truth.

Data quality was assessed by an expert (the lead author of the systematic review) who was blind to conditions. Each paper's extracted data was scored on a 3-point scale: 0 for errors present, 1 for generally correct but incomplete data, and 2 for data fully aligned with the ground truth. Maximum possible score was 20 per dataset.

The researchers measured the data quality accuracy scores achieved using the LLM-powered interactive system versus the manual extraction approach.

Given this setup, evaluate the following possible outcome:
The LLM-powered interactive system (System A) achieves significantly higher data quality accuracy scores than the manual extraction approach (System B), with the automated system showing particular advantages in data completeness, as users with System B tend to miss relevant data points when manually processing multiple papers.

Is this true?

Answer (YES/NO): NO